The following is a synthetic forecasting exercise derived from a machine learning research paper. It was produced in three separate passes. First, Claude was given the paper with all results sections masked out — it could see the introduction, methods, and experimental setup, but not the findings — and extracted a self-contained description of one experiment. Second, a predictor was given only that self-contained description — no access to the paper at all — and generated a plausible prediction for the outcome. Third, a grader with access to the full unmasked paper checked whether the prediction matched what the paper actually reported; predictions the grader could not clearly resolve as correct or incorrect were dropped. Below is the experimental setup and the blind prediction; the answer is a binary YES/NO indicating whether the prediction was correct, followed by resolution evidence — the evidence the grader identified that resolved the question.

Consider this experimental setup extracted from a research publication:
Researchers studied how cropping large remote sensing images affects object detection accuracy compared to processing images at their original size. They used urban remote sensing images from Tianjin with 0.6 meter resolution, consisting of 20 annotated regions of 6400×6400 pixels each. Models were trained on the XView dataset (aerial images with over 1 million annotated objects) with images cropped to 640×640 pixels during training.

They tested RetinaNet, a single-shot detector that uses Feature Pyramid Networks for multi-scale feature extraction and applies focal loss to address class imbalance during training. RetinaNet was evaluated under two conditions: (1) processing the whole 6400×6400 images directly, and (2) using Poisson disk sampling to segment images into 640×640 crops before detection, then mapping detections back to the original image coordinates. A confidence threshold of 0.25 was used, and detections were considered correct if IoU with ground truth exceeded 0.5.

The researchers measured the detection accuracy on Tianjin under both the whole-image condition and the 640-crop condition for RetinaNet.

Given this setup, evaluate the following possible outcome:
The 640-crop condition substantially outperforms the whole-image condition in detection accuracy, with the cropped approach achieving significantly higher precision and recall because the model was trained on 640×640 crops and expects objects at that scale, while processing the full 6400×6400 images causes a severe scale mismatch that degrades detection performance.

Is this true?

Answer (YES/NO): YES